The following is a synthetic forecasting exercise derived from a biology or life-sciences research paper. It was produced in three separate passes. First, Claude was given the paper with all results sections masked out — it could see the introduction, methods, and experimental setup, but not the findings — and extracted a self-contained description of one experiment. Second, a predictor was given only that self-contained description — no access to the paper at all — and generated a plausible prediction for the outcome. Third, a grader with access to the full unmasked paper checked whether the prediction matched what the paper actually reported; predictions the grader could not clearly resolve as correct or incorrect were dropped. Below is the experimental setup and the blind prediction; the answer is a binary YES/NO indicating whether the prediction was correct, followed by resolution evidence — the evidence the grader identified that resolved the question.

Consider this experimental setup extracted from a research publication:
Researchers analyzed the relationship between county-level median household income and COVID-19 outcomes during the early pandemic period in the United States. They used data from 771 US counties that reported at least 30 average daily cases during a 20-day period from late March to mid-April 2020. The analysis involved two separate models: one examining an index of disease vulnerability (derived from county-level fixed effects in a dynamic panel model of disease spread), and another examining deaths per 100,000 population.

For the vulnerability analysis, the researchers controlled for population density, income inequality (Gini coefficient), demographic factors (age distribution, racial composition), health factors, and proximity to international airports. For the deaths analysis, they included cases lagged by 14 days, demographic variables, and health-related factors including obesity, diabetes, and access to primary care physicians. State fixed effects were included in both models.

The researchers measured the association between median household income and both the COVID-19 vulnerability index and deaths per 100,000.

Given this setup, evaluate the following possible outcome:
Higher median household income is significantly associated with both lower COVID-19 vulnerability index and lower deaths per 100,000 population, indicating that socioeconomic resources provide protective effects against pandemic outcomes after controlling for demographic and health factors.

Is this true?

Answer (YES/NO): NO